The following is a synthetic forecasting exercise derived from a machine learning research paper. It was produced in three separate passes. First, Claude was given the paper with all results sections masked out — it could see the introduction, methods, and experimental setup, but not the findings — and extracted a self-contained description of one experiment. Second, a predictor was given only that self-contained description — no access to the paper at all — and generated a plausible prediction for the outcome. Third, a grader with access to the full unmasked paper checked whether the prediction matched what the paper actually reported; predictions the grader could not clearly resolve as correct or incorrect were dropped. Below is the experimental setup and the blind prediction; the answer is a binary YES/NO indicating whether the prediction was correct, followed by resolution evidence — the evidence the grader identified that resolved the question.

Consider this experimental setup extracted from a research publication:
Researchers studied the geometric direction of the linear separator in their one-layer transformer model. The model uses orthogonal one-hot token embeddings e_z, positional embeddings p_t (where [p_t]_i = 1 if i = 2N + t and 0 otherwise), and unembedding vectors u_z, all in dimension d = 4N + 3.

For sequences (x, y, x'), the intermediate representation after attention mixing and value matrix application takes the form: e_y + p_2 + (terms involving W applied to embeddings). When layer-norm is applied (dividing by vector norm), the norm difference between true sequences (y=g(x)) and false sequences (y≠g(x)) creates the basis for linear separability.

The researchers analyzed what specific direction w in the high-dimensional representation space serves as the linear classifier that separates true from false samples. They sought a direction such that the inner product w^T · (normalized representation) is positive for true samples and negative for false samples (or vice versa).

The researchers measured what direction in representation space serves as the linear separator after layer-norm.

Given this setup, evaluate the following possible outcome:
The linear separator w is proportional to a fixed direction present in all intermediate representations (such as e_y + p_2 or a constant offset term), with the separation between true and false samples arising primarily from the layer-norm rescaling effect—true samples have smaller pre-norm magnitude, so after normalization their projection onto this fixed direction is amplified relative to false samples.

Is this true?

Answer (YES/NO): YES